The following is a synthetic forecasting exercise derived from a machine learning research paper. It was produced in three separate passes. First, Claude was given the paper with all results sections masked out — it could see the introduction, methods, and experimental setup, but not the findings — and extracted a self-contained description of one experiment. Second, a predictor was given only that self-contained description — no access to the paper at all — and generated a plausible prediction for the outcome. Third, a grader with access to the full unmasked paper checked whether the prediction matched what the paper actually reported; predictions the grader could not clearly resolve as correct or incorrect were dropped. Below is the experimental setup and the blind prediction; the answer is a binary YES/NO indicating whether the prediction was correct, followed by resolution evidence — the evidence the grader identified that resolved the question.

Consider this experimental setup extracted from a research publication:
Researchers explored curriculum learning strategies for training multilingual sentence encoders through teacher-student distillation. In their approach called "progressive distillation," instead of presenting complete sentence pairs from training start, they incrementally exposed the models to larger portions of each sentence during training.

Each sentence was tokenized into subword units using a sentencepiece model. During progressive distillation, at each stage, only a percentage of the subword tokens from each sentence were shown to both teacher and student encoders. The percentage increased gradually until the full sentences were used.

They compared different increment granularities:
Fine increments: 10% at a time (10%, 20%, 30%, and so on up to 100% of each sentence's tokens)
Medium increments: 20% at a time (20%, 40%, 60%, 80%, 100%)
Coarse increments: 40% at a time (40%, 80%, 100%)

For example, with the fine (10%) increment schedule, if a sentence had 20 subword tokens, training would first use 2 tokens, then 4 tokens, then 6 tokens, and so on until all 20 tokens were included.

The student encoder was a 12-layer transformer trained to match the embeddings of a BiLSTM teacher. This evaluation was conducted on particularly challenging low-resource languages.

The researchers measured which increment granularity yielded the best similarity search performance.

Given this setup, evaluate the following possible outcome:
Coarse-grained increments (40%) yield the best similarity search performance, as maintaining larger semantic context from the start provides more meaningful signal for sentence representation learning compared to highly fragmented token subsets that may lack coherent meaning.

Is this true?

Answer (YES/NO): NO